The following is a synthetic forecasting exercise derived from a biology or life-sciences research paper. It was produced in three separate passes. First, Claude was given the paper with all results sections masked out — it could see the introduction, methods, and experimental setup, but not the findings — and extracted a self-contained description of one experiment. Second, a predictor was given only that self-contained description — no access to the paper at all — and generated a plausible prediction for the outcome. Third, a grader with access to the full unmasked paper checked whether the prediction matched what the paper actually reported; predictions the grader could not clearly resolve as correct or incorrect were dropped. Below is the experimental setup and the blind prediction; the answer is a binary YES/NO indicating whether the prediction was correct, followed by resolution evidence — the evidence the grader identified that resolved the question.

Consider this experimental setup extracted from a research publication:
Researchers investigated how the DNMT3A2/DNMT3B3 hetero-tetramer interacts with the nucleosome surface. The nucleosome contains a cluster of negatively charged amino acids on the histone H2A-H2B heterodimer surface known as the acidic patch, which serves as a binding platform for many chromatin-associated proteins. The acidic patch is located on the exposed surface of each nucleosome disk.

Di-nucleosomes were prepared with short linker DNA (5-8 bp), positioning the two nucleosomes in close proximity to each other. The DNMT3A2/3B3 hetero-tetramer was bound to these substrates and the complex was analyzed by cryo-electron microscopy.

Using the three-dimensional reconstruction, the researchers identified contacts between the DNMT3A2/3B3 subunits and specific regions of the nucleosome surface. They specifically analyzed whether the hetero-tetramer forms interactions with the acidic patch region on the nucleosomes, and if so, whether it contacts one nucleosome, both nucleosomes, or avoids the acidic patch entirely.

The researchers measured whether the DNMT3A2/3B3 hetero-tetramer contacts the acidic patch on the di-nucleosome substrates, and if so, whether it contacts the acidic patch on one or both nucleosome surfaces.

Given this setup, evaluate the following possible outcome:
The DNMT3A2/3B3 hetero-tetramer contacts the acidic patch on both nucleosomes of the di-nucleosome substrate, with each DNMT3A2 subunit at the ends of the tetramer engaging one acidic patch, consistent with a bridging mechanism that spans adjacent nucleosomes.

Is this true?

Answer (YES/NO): NO